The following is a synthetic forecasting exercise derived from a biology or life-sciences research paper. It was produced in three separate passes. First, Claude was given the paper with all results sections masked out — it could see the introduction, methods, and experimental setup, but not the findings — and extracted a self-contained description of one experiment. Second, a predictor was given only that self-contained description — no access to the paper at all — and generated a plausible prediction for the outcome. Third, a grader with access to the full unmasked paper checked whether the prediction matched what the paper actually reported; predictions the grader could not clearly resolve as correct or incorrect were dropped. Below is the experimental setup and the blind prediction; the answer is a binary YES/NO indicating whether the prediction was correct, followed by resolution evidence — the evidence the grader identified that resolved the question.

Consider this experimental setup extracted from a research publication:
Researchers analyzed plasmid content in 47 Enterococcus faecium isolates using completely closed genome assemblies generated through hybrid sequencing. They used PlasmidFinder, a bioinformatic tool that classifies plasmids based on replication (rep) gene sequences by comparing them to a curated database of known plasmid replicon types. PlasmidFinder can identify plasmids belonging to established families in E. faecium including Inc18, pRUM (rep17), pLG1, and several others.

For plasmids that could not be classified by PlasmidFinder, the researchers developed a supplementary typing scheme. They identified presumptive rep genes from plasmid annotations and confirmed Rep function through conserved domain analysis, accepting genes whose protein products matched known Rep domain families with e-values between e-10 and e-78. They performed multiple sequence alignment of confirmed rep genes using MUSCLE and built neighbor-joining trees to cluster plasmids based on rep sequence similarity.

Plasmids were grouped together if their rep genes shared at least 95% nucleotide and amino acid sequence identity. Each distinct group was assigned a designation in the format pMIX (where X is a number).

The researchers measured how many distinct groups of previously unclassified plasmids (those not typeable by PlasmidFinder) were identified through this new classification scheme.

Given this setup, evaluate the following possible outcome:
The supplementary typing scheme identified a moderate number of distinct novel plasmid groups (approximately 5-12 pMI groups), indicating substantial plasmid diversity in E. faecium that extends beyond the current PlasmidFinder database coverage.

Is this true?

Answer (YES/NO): YES